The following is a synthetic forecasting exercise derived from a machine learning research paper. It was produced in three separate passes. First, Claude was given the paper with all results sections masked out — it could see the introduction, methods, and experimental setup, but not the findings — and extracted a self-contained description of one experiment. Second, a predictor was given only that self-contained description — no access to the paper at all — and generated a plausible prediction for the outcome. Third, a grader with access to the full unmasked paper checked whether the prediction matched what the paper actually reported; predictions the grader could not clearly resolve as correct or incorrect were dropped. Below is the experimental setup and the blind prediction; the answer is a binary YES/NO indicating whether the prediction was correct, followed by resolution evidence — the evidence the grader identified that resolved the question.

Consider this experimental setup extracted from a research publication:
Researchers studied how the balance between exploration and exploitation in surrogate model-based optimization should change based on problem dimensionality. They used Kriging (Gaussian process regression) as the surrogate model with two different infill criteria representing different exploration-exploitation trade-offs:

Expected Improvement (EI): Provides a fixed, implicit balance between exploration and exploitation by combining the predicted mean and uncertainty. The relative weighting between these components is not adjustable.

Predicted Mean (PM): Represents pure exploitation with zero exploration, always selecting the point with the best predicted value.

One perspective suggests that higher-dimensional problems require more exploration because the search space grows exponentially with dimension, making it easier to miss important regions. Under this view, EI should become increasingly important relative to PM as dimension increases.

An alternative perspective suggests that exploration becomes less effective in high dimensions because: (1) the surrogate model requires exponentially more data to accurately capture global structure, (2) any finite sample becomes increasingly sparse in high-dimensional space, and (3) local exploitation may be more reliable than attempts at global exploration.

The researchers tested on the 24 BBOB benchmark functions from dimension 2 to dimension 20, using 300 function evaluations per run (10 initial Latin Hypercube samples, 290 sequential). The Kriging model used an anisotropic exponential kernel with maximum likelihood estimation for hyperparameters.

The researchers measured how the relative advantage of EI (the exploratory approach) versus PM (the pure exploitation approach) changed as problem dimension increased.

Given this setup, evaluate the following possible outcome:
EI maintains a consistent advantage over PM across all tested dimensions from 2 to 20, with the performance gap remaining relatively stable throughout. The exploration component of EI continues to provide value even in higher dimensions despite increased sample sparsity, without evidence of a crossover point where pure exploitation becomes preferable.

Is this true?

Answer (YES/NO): NO